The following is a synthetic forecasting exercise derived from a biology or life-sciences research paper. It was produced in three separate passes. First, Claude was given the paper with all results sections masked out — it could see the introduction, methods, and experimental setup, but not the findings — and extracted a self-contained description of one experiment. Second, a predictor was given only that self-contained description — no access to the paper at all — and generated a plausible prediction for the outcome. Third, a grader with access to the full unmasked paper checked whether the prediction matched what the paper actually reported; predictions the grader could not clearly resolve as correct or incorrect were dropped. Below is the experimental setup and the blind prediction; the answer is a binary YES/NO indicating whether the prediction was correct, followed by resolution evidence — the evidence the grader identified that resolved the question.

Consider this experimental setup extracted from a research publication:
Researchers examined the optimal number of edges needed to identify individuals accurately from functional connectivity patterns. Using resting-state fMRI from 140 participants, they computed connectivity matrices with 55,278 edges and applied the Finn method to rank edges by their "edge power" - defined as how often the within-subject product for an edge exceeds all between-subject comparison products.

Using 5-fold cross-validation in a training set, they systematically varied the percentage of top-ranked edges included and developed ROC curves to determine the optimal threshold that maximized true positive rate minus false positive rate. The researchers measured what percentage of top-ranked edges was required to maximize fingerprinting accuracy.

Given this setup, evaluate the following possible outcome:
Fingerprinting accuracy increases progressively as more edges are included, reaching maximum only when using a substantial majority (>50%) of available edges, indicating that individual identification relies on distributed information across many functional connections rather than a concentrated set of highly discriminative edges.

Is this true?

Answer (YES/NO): NO